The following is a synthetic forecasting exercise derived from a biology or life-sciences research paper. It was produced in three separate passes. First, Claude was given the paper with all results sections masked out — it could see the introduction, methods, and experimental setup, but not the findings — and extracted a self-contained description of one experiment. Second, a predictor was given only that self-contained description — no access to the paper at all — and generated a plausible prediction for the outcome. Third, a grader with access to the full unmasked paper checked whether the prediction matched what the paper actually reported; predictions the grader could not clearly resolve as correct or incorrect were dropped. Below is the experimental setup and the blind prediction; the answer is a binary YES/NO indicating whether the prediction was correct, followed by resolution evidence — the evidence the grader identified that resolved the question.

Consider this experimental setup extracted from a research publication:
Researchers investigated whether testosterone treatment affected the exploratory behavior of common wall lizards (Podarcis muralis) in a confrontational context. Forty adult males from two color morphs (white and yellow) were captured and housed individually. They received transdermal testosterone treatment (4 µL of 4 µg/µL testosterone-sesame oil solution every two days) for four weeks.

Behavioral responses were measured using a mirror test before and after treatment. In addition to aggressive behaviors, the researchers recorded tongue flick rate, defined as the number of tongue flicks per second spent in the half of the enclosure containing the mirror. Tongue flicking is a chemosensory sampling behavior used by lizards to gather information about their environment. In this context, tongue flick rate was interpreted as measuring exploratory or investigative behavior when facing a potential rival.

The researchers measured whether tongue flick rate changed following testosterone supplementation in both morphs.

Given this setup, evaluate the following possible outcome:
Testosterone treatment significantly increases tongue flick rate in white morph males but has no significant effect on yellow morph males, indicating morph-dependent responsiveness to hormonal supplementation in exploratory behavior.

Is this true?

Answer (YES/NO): NO